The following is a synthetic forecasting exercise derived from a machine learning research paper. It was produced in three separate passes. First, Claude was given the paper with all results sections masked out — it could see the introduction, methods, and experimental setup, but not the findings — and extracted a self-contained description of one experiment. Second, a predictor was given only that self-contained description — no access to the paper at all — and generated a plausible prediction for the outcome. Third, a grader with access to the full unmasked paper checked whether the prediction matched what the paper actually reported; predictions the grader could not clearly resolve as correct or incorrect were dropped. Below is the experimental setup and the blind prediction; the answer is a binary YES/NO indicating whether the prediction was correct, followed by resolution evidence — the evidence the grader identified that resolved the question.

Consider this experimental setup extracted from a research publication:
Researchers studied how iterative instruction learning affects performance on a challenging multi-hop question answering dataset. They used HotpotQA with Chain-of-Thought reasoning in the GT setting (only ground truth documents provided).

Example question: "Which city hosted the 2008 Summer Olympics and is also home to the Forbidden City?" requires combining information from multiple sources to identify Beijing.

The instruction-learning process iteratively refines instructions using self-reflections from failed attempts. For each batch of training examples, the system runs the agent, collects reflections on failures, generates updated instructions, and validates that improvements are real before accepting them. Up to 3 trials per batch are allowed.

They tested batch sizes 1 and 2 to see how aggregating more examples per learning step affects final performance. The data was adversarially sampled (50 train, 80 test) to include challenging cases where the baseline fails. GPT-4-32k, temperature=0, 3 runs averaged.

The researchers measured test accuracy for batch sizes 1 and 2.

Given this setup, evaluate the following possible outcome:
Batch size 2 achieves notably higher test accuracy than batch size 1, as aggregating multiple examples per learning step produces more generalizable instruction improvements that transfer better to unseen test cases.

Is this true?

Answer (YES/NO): YES